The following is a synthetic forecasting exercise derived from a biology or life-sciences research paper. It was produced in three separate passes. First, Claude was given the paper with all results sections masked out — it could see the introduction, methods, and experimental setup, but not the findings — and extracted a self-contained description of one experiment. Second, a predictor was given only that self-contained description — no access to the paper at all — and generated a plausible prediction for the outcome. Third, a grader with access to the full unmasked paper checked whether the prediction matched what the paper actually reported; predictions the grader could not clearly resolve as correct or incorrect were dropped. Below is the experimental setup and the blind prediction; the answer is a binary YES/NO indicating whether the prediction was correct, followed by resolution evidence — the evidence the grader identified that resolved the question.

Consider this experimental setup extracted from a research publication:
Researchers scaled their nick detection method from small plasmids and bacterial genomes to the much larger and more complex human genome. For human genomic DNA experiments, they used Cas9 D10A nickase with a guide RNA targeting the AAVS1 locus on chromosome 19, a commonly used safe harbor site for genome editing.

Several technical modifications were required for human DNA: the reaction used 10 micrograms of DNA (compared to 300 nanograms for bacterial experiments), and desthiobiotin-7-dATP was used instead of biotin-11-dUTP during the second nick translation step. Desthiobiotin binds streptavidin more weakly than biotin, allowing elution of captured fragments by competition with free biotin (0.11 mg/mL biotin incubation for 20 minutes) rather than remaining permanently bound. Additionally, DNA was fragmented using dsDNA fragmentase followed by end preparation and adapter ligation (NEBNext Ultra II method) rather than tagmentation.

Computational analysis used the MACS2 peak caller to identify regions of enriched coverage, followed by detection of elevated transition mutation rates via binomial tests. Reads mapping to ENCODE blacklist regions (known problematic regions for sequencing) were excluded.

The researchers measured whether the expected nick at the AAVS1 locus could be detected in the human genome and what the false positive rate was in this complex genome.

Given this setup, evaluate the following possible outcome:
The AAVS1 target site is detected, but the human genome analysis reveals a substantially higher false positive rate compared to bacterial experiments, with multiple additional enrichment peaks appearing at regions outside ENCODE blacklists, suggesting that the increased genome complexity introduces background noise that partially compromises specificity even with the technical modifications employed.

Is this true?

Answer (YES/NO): NO